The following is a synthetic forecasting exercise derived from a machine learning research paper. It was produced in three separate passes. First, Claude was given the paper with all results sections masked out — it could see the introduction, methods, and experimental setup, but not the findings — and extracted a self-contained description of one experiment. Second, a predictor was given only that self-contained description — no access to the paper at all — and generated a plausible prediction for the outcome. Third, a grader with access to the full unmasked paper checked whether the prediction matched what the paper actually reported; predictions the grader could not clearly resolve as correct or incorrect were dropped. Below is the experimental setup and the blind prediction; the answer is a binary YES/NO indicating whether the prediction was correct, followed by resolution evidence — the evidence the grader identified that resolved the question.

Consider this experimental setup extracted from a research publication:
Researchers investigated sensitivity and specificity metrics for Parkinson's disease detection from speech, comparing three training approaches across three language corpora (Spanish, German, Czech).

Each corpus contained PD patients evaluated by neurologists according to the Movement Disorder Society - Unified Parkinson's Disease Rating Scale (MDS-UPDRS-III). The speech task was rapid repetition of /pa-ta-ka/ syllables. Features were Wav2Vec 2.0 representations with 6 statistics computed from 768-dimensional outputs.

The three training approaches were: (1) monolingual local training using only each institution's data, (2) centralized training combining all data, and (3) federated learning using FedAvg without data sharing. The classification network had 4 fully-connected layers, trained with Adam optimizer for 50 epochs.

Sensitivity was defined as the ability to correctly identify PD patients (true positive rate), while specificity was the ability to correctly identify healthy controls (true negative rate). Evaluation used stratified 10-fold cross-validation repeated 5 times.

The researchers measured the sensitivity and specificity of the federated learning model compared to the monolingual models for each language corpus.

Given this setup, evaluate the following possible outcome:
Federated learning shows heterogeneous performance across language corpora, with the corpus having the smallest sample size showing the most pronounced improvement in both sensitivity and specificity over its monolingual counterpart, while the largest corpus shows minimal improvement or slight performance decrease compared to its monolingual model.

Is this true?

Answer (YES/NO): NO